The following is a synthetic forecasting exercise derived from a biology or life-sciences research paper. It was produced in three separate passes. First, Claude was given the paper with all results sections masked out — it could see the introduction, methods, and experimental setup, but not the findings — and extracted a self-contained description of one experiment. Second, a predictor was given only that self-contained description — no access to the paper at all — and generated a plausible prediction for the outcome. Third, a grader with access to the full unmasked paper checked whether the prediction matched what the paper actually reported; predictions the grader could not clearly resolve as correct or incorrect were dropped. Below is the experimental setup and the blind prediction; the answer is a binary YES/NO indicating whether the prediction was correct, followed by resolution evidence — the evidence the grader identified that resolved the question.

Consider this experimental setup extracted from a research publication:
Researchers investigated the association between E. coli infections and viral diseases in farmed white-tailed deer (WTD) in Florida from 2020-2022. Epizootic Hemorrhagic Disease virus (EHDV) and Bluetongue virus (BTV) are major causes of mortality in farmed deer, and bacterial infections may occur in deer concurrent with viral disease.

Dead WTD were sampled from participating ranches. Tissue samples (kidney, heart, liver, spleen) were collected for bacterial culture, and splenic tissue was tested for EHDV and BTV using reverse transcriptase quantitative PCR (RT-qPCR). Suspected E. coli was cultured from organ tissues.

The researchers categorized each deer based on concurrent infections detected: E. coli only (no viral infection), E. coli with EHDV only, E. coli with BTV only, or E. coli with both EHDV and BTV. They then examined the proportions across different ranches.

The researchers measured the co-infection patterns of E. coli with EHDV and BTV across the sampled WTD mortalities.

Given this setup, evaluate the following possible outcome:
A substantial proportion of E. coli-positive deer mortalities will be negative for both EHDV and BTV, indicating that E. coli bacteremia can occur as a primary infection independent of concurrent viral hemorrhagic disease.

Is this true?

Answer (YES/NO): YES